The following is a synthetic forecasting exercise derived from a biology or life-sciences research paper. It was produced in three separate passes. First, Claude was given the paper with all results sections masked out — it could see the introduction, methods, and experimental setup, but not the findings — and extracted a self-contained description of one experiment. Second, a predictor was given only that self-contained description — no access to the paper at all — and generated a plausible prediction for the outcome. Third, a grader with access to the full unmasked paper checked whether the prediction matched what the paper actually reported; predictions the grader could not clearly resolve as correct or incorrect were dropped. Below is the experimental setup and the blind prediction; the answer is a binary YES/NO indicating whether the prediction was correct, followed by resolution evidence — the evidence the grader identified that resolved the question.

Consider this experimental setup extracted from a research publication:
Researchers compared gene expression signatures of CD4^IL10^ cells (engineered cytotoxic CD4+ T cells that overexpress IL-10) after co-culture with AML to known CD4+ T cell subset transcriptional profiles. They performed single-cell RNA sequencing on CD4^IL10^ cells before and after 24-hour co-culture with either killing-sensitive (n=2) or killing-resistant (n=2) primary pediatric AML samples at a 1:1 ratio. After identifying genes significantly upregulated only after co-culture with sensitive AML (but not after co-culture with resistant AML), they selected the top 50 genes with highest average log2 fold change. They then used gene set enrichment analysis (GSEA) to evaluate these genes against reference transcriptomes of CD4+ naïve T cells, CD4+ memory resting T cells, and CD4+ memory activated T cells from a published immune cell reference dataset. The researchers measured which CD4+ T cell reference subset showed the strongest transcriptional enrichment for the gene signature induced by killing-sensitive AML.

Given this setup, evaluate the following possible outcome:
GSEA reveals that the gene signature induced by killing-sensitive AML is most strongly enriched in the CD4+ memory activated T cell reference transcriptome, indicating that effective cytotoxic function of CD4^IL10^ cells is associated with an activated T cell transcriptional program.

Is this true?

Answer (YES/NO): YES